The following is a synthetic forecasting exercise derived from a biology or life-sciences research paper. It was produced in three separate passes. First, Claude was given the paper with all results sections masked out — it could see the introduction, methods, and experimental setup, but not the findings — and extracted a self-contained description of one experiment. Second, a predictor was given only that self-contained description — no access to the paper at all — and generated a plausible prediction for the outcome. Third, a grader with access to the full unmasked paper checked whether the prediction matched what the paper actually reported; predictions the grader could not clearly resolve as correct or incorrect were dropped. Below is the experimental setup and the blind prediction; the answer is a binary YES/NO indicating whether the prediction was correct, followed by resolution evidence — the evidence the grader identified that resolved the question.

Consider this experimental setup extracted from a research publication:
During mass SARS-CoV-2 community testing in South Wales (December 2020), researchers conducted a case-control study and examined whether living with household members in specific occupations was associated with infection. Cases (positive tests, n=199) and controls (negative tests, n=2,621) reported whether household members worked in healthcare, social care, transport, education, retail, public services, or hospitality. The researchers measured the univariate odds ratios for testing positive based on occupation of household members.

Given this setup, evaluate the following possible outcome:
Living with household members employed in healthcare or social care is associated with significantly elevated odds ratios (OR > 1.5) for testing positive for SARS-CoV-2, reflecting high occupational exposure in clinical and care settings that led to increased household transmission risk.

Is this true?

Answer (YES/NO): YES